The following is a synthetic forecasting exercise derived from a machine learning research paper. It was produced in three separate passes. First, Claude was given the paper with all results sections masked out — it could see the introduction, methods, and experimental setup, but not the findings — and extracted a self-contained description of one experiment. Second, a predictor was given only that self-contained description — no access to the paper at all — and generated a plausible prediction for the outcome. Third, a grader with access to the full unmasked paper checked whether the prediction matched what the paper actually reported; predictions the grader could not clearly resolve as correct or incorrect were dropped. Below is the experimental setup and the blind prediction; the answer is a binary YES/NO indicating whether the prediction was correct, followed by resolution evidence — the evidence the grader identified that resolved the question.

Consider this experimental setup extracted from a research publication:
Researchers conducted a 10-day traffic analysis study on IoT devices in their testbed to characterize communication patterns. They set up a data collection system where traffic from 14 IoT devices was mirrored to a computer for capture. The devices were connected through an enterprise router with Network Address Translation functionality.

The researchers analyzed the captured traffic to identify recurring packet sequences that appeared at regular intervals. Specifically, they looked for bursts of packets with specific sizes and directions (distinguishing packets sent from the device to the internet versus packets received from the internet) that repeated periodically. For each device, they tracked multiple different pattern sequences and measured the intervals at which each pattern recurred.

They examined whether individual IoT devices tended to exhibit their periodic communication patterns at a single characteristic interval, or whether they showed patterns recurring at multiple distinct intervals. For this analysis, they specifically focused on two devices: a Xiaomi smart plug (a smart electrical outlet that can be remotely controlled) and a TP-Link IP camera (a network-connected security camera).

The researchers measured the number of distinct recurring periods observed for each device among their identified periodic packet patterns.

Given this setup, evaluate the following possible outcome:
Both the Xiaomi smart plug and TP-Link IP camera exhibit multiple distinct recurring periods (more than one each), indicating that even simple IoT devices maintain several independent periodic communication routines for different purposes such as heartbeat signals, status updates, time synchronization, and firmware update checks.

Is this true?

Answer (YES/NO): YES